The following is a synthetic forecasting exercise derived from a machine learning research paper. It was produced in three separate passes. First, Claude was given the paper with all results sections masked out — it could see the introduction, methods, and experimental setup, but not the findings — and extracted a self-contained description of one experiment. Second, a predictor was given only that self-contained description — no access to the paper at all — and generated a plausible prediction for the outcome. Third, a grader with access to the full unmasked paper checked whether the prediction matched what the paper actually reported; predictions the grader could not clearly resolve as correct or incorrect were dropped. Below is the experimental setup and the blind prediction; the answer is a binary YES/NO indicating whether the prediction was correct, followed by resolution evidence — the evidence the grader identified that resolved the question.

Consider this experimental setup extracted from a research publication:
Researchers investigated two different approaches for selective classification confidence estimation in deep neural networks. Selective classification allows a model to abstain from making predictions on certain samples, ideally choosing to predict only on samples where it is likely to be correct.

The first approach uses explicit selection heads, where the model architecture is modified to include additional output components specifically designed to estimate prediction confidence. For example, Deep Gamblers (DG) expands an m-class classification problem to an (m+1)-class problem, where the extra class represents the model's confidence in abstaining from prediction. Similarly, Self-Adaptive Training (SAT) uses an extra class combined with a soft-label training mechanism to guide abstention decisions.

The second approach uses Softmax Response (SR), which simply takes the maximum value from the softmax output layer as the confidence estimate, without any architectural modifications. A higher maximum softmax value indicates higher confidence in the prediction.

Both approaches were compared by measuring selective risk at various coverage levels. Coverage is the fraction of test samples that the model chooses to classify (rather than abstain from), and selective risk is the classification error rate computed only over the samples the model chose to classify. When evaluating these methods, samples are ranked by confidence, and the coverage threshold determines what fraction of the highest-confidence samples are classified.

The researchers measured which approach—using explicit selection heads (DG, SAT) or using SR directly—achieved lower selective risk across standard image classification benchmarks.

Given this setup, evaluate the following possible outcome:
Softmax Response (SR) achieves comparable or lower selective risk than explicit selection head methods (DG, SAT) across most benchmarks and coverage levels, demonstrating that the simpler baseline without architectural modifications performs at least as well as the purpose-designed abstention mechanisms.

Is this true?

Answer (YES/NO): YES